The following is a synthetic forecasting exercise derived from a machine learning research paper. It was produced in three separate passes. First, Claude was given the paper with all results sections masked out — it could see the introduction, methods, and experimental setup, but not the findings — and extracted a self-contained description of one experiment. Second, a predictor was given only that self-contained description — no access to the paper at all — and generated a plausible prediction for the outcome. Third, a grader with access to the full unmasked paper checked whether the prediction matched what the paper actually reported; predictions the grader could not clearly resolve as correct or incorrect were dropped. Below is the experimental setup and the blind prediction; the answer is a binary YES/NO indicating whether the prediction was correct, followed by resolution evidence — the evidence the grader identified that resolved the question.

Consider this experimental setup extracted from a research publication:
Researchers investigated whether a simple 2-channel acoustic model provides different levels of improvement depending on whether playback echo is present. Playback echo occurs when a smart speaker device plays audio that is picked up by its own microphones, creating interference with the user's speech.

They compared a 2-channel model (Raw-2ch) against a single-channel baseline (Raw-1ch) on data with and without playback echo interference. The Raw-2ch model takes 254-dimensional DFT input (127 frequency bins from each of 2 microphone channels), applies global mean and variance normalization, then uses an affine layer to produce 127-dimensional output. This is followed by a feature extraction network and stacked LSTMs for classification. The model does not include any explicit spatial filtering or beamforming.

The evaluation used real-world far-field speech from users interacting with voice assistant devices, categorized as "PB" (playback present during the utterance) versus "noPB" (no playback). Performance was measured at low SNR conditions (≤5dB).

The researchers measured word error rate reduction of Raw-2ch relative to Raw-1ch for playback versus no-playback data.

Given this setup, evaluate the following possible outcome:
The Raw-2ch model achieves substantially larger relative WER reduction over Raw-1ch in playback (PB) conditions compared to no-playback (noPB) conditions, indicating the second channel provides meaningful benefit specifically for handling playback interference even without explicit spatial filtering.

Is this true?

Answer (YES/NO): YES